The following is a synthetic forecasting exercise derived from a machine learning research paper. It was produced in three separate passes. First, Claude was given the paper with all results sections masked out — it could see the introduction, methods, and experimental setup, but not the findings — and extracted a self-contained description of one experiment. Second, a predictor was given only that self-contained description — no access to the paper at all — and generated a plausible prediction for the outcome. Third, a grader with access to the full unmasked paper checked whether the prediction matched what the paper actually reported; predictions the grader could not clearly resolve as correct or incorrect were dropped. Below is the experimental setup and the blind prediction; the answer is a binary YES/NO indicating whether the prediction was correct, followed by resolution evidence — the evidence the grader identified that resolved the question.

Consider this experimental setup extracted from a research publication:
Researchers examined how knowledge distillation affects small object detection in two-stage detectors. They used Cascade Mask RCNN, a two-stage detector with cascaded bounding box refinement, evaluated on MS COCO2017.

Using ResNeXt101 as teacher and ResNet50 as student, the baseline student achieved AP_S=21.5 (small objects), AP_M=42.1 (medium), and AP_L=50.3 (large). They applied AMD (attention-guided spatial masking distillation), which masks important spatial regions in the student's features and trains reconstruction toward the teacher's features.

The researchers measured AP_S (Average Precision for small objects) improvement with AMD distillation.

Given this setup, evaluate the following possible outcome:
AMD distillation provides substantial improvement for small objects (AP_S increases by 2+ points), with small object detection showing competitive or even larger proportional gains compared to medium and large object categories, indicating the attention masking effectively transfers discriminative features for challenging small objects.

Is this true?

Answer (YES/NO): YES